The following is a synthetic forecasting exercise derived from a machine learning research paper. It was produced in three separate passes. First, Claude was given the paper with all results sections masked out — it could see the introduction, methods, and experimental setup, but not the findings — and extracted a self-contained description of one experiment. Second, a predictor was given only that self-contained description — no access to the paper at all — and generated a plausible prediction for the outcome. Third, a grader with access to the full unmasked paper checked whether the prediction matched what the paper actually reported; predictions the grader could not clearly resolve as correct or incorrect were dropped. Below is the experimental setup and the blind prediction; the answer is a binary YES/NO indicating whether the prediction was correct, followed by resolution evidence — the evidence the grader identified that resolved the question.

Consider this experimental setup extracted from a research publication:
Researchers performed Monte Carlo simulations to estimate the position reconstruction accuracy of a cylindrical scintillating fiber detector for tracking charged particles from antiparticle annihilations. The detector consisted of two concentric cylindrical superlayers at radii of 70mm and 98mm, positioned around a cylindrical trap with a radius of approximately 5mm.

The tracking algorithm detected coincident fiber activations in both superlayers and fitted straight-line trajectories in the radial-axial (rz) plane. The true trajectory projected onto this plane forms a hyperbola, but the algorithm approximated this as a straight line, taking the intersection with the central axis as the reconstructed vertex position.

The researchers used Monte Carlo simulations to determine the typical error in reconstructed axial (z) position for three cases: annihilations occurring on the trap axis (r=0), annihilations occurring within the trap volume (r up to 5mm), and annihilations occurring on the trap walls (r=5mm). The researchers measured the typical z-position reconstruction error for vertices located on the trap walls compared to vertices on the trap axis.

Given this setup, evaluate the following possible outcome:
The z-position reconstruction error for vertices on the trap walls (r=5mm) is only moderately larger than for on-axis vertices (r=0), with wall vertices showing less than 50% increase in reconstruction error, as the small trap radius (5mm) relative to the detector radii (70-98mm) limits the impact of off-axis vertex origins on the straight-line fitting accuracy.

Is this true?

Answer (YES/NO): NO